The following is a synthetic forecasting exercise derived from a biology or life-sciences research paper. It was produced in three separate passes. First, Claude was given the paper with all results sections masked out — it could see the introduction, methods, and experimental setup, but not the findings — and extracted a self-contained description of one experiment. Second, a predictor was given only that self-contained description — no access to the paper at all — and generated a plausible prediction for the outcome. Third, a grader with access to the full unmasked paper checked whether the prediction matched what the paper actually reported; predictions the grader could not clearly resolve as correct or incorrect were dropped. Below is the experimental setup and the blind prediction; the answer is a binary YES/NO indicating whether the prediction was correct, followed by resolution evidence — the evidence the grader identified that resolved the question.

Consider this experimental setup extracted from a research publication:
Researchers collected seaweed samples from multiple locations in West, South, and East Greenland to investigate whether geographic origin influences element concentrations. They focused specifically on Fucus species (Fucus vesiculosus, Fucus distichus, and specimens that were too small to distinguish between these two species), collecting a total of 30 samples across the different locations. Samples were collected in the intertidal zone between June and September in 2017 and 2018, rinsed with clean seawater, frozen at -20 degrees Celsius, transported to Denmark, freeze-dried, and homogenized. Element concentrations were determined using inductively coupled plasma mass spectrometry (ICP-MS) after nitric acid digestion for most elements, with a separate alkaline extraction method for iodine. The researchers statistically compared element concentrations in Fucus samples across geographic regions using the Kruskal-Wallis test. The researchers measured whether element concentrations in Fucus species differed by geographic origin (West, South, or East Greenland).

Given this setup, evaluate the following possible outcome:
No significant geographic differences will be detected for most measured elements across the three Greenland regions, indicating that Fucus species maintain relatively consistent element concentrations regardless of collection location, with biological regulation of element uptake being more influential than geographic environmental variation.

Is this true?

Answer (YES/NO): NO